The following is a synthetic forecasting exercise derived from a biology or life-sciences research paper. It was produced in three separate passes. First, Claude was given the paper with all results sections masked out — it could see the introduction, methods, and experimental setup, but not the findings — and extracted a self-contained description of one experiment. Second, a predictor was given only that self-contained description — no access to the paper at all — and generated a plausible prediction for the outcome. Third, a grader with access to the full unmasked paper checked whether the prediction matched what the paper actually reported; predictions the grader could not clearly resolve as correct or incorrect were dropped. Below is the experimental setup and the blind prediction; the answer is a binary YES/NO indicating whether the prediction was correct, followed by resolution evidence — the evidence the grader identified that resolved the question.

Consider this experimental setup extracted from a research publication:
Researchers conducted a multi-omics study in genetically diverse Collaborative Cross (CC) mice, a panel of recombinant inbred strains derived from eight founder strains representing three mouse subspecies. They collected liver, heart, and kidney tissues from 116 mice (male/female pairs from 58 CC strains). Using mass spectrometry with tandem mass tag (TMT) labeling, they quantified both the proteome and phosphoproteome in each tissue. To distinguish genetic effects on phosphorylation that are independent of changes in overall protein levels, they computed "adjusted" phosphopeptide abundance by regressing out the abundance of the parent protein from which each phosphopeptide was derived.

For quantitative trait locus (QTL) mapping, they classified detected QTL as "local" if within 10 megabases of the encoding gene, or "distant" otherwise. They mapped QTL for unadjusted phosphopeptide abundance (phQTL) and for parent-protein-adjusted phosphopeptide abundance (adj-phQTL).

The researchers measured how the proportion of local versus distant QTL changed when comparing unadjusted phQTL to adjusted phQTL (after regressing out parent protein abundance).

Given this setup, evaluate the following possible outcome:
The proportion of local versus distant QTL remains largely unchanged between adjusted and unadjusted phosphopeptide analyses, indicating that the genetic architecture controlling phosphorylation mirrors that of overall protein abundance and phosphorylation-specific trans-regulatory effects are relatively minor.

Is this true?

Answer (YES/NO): NO